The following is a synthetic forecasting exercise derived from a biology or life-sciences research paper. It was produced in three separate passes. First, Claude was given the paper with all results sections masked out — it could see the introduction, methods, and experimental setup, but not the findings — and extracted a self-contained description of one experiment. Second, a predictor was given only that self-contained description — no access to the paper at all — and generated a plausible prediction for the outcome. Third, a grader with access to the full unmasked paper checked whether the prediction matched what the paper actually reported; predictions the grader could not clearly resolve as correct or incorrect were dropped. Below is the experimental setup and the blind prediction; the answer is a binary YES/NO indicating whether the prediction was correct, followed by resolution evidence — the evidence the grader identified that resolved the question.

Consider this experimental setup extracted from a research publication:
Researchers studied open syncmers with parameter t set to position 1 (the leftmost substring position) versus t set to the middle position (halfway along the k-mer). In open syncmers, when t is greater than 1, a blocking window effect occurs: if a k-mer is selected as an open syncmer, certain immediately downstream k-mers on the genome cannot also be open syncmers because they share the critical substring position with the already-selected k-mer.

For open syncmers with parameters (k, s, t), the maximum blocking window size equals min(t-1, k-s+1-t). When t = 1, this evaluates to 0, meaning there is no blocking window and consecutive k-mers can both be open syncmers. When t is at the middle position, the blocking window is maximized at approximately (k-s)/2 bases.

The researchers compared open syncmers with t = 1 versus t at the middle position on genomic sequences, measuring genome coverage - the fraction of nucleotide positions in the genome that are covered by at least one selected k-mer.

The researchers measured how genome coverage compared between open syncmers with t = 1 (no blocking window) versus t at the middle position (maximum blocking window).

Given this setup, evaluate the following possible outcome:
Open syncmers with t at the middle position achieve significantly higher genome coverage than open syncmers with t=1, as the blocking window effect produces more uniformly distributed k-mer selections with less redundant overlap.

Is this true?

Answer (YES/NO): YES